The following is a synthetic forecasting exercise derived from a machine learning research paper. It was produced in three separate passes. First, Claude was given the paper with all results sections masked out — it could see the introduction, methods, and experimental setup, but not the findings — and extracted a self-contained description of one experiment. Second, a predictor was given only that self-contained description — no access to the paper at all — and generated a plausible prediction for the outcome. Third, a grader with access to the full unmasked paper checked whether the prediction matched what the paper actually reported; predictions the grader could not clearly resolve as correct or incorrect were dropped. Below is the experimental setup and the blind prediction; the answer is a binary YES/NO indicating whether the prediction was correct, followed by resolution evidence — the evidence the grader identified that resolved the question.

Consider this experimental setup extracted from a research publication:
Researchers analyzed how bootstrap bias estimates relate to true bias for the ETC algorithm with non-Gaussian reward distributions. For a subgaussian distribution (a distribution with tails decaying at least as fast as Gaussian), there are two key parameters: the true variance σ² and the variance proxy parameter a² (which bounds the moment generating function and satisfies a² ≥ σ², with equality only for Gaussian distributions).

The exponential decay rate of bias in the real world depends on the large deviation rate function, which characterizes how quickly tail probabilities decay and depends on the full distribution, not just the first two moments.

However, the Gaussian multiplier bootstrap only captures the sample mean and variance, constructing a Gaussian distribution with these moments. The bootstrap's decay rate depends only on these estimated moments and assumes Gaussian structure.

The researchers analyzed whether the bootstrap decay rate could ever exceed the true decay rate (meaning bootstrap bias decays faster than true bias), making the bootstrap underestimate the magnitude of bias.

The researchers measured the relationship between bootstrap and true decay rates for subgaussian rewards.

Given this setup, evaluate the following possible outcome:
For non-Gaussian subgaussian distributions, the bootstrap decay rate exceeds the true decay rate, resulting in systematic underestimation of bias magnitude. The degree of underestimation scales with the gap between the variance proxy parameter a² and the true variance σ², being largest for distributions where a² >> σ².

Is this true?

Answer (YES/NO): NO